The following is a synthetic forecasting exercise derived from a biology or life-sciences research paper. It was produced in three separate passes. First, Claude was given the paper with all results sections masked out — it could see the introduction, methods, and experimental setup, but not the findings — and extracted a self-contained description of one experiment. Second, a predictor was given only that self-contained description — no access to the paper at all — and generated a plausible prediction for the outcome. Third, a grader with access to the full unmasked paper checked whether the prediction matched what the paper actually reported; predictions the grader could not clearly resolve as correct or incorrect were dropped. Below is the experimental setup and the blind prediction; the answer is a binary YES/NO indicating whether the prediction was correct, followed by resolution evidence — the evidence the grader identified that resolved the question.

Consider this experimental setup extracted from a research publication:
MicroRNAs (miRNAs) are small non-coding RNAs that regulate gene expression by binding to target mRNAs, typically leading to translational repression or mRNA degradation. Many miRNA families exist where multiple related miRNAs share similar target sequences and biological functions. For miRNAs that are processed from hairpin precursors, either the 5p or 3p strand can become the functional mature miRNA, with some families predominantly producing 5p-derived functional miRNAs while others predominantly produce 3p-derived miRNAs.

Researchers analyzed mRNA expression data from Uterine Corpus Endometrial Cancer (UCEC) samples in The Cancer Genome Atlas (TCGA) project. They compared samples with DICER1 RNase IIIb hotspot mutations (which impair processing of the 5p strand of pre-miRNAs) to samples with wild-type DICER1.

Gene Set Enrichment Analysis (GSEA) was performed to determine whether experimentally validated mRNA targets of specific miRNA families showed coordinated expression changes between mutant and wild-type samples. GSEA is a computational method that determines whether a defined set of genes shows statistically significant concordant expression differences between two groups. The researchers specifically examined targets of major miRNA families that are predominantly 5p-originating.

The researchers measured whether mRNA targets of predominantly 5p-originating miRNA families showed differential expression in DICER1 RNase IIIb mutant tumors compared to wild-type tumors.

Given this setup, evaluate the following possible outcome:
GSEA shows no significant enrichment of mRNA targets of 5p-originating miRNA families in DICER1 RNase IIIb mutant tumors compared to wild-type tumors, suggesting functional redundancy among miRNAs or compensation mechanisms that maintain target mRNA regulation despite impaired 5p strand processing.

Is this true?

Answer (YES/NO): NO